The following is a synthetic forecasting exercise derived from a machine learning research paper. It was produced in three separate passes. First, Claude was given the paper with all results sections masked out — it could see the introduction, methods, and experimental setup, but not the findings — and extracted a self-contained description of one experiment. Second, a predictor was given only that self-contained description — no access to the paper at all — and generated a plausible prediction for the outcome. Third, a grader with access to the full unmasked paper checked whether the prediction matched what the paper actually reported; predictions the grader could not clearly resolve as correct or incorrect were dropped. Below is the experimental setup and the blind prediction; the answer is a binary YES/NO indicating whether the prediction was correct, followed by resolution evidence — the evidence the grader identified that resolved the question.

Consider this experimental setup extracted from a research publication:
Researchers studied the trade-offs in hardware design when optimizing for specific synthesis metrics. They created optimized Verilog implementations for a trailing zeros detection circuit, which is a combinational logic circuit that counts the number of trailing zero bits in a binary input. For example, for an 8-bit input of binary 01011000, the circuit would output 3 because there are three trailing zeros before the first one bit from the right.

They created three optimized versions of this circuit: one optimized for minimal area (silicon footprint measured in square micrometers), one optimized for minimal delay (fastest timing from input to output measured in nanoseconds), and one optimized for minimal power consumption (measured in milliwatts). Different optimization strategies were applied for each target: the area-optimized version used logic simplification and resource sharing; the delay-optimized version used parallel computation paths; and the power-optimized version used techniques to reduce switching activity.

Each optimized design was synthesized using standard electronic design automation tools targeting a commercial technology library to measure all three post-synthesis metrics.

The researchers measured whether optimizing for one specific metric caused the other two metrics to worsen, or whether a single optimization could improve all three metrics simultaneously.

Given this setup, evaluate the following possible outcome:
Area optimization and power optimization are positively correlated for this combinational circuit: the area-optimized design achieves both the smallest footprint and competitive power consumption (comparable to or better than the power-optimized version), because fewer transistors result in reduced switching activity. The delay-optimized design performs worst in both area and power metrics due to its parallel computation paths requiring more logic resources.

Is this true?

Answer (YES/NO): NO